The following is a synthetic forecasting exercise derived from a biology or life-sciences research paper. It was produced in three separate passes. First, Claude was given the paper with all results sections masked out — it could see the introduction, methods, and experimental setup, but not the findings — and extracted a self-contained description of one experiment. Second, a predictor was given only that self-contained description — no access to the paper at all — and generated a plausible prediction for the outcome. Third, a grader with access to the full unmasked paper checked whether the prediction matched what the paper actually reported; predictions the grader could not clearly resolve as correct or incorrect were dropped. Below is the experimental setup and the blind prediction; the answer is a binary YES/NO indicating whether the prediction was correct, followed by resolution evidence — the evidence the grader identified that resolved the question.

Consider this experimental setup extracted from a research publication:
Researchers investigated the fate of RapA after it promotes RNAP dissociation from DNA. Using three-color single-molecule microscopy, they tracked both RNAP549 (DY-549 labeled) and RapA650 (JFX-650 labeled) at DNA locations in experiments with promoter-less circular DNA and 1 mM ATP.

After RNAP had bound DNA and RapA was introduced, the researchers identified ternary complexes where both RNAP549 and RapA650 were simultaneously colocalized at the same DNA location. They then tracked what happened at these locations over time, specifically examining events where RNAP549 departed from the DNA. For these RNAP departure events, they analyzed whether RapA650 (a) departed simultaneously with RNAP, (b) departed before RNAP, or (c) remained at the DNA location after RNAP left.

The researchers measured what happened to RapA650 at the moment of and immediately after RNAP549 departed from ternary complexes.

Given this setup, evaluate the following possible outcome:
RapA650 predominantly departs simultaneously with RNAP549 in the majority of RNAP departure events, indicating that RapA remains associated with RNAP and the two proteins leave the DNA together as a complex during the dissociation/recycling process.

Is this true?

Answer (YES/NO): YES